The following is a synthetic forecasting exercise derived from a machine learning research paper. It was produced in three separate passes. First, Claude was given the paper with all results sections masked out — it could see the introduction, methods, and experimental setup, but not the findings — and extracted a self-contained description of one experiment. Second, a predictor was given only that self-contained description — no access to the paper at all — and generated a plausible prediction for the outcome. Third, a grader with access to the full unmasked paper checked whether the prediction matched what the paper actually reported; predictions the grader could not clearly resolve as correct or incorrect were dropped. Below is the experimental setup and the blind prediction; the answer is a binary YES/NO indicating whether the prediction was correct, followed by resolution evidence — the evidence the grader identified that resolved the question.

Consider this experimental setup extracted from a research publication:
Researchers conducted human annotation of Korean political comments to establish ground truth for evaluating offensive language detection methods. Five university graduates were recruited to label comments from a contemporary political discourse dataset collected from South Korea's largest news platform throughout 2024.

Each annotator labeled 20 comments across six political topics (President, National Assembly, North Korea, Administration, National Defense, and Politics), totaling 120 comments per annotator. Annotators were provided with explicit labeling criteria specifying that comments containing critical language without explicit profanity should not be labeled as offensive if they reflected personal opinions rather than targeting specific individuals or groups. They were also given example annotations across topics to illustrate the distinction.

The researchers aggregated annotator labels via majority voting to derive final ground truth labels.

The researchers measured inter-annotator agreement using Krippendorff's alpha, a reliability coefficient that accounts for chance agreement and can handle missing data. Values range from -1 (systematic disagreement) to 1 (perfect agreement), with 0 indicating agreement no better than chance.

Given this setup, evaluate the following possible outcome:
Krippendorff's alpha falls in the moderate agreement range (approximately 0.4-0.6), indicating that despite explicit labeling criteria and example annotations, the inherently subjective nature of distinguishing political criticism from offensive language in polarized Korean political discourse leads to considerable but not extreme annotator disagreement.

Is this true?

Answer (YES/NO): NO